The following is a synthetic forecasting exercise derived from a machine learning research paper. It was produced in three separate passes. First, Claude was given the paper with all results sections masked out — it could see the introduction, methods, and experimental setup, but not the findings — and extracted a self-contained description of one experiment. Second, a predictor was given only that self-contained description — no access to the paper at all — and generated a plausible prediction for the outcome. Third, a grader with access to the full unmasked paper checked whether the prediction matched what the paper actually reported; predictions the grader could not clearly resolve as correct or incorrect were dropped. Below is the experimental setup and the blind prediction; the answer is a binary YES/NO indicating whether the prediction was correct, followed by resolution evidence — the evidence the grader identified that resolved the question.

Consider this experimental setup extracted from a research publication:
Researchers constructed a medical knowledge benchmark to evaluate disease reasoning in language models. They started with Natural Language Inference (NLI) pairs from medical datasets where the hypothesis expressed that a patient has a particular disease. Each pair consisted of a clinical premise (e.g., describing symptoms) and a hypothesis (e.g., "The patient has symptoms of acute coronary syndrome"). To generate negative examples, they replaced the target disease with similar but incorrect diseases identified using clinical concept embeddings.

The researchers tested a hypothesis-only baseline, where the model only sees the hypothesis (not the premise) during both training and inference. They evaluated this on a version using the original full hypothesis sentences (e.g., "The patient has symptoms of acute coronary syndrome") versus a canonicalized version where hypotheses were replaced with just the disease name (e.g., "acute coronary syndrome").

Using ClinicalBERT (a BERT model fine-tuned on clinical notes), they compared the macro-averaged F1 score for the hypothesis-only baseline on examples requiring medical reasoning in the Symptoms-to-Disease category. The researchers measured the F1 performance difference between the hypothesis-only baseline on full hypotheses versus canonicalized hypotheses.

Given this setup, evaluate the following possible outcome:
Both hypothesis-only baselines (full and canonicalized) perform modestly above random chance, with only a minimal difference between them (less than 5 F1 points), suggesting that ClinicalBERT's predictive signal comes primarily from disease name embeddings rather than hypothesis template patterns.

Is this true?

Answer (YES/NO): NO